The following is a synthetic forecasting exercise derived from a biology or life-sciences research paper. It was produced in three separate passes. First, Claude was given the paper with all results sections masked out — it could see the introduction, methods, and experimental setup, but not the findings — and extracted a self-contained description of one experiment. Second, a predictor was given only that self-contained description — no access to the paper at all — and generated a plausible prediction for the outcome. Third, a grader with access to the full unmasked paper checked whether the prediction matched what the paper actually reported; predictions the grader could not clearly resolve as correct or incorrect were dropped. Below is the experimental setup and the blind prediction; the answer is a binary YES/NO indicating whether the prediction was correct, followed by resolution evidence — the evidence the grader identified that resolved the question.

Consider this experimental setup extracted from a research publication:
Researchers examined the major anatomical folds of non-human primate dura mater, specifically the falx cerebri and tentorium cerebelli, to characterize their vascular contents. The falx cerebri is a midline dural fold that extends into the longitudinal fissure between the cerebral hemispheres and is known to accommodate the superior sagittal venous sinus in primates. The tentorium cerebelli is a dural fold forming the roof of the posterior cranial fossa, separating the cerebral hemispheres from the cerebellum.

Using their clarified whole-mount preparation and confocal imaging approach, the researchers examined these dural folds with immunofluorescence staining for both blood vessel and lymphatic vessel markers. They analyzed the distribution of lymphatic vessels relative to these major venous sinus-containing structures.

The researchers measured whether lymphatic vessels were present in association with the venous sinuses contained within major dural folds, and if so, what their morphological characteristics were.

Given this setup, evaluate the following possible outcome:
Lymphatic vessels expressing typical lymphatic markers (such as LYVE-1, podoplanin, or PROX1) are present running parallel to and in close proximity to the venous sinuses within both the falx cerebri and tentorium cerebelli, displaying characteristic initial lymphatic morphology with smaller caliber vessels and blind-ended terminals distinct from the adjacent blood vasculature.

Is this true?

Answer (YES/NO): NO